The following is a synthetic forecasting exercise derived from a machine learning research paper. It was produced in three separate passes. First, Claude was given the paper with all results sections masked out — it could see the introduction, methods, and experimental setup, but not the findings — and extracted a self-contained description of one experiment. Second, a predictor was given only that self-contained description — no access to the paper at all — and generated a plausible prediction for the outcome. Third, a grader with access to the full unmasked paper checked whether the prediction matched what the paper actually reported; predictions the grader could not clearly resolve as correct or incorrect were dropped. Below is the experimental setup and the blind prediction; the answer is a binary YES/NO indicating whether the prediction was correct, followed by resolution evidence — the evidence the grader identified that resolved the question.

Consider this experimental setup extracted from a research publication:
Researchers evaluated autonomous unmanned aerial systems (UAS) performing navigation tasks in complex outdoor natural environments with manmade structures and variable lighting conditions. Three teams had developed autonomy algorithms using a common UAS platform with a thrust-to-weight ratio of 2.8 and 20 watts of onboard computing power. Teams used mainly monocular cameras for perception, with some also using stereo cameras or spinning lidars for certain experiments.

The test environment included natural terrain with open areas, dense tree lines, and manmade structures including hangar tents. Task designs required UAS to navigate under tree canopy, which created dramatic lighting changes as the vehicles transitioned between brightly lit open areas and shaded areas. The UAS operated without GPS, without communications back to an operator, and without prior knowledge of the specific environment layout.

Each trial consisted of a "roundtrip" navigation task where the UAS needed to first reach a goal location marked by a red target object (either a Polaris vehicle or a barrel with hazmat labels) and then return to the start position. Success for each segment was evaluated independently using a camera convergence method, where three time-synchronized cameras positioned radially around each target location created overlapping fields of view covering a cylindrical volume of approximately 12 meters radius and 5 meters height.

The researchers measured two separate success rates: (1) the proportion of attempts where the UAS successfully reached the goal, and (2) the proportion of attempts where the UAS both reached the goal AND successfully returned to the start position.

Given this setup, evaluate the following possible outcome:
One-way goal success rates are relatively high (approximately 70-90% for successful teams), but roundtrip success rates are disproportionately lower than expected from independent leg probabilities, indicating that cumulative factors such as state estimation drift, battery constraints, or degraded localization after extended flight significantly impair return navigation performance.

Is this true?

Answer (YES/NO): NO